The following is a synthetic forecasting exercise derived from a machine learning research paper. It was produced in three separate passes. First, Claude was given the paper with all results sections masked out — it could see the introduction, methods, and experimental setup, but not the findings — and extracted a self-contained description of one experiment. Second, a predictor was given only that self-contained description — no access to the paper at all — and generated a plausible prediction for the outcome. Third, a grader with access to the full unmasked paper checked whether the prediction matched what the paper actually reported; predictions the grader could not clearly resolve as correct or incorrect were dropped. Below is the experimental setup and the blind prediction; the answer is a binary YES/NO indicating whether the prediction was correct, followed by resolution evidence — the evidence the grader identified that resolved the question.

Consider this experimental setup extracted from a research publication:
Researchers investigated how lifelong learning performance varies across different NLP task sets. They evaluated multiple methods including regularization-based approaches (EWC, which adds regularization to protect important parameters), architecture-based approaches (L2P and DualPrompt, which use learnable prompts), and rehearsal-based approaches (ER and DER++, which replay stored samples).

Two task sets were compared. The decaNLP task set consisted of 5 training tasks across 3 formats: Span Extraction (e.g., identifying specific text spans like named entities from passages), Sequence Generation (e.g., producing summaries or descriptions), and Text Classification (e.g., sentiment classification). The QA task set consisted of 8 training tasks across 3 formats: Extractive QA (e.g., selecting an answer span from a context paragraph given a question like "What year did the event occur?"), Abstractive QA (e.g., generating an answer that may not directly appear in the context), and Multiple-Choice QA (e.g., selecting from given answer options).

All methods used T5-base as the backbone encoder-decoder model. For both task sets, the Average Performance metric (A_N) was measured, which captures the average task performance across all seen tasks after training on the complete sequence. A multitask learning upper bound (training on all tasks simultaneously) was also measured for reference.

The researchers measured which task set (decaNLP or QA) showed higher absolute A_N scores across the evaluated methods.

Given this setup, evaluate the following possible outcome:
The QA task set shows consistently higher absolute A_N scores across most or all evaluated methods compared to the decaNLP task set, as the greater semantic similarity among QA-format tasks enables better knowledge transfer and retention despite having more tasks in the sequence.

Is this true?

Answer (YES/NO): NO